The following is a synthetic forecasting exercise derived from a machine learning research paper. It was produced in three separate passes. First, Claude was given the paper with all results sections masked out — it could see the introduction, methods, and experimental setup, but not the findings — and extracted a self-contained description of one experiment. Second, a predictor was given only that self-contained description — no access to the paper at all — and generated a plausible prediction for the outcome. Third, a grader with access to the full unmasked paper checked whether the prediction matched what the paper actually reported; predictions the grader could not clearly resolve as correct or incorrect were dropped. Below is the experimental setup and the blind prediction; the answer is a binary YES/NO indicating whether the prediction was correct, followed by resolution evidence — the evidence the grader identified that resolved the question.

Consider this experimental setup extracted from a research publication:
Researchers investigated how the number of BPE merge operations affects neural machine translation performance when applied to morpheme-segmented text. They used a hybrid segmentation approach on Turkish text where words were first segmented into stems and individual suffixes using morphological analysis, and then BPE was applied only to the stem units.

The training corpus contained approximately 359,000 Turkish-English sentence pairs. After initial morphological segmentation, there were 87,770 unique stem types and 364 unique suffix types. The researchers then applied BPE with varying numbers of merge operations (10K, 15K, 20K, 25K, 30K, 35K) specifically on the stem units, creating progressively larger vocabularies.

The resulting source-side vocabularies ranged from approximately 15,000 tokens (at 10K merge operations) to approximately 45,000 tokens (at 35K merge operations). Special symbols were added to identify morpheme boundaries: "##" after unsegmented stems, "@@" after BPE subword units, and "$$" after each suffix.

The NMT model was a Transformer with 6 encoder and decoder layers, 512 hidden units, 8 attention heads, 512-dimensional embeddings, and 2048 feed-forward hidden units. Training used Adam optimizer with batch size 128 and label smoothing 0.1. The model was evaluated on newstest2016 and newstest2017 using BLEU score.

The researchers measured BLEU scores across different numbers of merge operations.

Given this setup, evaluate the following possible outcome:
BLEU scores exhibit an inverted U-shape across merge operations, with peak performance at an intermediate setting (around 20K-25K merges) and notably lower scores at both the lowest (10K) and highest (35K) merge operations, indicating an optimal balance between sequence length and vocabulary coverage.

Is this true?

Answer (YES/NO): NO